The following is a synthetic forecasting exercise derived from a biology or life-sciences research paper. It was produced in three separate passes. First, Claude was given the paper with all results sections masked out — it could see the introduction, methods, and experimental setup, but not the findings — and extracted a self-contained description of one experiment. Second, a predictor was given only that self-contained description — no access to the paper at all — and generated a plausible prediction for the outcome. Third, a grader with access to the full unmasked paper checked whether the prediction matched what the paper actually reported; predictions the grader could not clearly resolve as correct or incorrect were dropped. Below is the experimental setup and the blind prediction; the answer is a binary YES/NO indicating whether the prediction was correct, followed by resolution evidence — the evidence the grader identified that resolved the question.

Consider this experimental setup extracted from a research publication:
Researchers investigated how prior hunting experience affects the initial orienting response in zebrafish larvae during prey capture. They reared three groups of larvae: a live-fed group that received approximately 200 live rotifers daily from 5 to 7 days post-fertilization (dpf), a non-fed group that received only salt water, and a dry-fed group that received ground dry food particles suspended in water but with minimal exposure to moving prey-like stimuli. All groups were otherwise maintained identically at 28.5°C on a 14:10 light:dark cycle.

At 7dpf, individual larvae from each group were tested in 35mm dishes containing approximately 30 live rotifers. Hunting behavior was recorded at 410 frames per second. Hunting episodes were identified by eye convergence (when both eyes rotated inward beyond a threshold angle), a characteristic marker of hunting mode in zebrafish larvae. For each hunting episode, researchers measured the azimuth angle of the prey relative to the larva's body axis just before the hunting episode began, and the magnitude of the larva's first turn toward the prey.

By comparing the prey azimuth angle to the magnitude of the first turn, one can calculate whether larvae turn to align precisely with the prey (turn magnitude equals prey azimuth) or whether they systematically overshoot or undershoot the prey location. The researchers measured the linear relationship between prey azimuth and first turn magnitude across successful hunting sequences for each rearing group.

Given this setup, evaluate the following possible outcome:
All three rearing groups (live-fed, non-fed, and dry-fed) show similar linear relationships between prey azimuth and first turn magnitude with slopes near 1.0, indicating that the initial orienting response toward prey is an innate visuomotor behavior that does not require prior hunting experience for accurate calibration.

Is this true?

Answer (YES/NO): NO